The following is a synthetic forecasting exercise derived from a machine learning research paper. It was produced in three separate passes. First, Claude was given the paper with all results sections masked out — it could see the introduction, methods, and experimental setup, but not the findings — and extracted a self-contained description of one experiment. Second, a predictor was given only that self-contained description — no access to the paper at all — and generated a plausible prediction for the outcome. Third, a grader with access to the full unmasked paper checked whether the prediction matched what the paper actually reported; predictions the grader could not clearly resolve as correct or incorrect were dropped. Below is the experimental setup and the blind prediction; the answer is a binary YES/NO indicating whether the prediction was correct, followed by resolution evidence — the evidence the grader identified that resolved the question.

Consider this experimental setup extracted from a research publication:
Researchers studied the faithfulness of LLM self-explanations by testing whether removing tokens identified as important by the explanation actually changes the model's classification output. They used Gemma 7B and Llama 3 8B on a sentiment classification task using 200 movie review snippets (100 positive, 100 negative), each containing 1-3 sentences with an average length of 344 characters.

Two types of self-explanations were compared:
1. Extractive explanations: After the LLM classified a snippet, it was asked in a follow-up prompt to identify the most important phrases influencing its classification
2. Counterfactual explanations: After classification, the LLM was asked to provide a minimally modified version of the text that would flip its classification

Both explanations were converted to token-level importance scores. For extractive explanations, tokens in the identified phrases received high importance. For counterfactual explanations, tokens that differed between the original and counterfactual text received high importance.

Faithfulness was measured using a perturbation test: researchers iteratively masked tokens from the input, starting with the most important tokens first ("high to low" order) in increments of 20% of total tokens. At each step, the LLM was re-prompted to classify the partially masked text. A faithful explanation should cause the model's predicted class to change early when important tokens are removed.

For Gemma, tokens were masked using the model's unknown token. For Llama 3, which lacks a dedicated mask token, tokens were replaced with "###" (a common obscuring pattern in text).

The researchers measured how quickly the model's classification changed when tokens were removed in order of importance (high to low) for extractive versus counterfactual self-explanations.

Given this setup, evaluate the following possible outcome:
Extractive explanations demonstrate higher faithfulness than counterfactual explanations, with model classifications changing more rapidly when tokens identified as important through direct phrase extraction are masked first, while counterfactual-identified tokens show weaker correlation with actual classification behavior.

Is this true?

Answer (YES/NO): NO